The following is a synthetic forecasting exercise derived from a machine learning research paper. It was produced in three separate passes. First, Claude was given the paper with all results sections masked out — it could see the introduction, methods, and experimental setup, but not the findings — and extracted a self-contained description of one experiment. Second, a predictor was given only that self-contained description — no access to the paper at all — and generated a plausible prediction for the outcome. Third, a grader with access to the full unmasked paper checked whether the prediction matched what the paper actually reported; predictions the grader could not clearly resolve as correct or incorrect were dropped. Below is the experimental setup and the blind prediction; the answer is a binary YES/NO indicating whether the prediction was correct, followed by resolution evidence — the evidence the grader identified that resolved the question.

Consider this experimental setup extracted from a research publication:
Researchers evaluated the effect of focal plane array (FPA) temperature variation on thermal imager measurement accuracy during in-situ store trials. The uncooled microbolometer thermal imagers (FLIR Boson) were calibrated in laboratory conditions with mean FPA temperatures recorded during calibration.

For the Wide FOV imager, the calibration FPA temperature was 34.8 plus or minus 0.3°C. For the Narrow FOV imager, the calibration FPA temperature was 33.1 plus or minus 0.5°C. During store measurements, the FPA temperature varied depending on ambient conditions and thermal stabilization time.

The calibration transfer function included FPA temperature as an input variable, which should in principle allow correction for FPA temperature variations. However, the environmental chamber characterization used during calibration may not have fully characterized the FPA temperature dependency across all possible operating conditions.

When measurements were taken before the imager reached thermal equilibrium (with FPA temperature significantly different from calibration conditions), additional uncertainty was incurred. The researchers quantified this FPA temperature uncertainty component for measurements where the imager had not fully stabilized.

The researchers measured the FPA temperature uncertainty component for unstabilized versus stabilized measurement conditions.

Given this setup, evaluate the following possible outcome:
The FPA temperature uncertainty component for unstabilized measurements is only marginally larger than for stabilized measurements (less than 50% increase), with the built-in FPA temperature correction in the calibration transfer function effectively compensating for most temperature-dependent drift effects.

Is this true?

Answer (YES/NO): NO